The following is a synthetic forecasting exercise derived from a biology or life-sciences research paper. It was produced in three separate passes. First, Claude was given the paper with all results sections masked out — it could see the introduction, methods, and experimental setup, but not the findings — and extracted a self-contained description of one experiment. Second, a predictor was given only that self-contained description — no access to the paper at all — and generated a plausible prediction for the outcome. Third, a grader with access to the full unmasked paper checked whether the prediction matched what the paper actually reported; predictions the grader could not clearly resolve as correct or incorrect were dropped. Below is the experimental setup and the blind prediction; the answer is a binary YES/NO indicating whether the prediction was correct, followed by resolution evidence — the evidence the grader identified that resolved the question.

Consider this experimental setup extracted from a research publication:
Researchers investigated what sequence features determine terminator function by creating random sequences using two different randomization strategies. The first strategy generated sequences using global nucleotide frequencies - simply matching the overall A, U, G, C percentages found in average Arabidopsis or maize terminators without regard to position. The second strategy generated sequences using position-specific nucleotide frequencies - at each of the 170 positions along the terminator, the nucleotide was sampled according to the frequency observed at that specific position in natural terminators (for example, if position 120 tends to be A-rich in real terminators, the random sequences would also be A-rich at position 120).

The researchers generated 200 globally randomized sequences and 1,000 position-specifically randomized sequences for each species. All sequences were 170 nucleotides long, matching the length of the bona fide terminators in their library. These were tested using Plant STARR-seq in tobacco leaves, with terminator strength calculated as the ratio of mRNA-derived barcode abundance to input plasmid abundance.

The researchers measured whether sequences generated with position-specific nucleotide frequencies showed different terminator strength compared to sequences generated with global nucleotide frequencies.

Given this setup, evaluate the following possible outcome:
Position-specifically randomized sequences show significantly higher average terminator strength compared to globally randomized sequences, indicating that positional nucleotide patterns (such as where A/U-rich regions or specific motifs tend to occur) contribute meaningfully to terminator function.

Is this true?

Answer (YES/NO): YES